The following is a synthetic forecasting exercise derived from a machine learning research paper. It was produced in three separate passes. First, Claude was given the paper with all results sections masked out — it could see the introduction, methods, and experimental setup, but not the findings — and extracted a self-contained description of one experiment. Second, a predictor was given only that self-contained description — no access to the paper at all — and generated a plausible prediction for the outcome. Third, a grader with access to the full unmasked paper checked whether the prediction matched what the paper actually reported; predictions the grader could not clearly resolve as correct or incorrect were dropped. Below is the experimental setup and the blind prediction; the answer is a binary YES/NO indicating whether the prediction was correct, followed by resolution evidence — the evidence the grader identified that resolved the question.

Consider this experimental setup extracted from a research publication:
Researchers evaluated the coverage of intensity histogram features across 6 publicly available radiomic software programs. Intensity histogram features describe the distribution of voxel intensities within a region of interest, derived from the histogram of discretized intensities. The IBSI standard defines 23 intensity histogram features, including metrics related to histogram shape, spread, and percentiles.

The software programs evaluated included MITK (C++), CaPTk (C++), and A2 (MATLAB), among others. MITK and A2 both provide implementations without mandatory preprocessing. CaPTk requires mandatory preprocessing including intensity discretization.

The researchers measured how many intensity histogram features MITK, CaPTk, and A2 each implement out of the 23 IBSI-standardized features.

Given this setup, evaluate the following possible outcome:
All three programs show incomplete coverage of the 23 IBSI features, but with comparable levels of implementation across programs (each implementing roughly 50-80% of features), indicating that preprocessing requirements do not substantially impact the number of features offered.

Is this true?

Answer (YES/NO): NO